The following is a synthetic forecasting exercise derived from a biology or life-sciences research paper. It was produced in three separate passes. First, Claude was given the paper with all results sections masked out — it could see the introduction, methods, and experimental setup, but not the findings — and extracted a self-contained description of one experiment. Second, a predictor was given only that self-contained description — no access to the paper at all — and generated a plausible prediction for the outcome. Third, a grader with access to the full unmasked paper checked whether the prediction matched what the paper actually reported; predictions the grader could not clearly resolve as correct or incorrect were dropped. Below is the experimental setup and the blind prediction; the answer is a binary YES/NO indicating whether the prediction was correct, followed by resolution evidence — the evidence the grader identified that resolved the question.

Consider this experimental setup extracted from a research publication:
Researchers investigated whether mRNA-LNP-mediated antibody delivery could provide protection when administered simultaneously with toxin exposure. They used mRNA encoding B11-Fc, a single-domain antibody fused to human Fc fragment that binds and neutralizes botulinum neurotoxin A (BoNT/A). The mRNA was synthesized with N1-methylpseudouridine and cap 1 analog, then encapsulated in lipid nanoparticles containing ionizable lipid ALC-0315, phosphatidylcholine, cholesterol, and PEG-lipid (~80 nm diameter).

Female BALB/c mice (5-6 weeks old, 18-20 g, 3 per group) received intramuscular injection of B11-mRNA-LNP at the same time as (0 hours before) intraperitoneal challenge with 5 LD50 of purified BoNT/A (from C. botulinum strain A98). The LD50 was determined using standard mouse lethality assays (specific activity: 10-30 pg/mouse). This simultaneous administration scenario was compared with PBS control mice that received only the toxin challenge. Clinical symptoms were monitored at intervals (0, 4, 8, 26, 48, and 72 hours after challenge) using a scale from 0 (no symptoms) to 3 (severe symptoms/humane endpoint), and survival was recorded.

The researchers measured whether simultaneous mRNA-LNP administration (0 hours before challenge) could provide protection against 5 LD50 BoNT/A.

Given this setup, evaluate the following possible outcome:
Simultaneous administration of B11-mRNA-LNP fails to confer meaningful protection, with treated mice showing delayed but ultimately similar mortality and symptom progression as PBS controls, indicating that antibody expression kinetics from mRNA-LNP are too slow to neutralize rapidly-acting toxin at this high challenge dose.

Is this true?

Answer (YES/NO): YES